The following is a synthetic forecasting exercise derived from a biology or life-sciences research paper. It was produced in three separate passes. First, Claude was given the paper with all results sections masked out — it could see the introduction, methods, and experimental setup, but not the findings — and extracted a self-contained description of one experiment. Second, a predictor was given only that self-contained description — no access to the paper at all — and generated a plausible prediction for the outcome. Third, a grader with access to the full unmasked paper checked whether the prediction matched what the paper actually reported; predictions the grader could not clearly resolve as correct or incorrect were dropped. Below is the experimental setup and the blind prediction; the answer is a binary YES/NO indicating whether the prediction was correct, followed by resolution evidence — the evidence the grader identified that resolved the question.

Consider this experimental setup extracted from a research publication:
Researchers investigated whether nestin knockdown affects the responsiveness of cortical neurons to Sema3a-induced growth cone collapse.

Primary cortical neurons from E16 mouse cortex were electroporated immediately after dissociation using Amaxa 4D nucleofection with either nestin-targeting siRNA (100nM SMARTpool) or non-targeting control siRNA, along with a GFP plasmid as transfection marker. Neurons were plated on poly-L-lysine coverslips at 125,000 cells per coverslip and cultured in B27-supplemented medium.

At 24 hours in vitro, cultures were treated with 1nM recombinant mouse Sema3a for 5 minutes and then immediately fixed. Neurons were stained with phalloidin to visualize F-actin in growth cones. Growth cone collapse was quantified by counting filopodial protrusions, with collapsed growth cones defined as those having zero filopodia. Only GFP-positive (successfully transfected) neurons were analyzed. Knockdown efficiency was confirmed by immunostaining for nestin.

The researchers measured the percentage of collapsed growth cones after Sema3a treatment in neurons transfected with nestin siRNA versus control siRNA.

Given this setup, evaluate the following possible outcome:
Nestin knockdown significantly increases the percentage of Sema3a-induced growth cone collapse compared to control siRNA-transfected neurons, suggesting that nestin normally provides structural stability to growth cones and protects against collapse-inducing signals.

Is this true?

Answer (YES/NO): NO